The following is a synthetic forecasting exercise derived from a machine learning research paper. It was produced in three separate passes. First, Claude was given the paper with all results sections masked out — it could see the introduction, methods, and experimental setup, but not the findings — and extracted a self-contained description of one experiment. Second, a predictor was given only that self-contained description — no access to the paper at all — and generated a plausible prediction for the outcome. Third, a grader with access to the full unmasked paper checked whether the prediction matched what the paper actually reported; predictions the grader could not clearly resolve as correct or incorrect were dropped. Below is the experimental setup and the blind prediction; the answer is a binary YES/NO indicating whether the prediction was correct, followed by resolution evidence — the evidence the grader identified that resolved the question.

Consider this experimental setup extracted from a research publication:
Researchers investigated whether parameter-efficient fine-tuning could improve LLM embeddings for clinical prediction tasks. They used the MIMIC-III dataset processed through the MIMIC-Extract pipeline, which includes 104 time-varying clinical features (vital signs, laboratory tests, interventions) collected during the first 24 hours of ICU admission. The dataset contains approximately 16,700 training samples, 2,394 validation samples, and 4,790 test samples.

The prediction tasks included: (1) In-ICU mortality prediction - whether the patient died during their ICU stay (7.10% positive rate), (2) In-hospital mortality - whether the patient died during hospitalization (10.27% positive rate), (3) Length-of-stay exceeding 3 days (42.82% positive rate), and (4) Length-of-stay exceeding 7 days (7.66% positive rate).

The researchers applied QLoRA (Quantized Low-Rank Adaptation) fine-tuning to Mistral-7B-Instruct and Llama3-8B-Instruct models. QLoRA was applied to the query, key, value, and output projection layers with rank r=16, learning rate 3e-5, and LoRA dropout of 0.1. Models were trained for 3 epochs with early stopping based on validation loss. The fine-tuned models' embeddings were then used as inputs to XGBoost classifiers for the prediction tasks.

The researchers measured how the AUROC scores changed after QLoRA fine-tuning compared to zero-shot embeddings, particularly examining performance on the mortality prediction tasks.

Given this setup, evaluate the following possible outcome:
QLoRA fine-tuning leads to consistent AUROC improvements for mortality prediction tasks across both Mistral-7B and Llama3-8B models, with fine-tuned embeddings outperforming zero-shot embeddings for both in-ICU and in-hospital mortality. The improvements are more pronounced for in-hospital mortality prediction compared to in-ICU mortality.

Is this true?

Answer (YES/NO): NO